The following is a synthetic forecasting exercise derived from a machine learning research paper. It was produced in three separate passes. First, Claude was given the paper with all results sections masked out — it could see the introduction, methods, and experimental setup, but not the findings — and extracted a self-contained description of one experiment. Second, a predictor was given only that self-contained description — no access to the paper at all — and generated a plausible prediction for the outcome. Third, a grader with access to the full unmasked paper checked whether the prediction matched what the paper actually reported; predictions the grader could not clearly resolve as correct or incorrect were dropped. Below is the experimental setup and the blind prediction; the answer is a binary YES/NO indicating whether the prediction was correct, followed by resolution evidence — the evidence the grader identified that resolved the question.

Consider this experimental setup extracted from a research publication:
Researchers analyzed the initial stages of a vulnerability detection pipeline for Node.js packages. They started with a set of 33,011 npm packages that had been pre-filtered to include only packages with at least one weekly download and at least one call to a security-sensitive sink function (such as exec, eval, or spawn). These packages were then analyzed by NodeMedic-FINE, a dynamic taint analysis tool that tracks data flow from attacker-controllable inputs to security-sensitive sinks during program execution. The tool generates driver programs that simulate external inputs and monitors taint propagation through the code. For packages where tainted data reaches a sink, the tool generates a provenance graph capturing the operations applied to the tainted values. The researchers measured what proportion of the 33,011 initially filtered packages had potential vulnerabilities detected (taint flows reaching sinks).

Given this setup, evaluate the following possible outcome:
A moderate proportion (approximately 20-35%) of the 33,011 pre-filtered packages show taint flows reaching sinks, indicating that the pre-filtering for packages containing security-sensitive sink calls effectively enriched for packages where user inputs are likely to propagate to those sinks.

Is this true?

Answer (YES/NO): NO